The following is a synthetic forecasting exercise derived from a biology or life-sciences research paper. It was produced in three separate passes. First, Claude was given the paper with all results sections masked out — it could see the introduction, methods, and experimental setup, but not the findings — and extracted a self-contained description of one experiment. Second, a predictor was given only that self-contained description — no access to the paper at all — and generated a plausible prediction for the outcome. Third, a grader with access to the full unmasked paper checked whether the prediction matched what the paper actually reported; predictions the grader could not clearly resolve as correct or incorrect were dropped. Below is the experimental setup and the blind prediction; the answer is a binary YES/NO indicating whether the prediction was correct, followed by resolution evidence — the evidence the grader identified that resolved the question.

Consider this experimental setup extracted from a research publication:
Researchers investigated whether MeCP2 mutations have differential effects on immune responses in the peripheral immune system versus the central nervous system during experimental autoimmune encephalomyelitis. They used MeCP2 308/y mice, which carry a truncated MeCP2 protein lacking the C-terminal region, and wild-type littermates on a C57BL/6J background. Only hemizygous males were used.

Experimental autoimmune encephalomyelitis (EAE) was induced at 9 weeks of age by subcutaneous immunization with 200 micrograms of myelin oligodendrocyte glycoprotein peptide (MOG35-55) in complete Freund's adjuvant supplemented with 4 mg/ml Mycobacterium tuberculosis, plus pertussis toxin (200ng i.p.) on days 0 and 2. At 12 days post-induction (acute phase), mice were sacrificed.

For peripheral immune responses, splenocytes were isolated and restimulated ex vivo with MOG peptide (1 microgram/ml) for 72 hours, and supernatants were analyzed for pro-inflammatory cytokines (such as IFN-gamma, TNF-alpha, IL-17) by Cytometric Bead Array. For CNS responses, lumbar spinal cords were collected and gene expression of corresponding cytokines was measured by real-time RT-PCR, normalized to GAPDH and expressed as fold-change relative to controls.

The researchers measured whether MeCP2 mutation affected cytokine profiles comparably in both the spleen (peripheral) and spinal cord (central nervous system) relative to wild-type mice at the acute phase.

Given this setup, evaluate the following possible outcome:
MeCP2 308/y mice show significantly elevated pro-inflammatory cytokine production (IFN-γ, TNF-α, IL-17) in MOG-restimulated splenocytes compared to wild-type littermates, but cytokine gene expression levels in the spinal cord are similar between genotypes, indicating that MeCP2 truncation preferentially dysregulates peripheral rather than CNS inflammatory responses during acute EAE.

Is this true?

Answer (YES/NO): NO